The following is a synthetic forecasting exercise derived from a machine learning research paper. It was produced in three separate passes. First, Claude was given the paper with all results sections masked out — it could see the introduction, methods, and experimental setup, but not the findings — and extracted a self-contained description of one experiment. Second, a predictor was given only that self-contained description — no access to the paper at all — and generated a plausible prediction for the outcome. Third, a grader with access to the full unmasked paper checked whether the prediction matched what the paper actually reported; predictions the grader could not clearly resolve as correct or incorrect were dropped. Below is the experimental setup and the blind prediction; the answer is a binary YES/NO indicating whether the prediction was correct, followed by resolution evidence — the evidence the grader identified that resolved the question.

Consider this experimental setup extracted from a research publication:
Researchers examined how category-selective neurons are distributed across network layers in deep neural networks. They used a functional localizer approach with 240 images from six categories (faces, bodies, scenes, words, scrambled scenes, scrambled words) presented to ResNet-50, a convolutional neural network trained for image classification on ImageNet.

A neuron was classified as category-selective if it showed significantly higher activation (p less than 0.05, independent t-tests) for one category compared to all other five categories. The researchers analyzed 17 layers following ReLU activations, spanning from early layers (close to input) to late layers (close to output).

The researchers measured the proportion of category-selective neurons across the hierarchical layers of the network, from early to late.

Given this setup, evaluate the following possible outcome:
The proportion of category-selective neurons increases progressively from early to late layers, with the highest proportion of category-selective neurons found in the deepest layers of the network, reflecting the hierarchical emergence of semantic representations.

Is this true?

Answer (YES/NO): NO